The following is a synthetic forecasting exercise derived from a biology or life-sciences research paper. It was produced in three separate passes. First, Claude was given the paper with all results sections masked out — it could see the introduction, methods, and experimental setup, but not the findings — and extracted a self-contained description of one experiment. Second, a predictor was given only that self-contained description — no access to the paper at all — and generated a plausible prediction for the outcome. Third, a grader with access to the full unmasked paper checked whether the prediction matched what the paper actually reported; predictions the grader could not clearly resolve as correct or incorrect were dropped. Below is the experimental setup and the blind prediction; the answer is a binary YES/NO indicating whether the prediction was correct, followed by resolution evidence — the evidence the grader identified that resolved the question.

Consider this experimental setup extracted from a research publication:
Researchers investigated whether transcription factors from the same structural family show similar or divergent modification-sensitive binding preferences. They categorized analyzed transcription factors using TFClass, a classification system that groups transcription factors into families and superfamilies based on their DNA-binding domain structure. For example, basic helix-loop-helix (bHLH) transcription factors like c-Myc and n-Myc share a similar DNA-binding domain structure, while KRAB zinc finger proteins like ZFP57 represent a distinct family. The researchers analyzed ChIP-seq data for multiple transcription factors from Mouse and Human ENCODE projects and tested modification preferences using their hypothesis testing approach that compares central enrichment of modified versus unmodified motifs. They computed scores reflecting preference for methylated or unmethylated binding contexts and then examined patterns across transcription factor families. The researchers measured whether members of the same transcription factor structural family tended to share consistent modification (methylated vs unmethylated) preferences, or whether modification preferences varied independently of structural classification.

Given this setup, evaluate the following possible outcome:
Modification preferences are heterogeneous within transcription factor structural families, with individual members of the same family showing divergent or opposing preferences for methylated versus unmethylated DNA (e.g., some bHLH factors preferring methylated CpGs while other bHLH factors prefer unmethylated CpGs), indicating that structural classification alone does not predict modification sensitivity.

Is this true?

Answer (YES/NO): YES